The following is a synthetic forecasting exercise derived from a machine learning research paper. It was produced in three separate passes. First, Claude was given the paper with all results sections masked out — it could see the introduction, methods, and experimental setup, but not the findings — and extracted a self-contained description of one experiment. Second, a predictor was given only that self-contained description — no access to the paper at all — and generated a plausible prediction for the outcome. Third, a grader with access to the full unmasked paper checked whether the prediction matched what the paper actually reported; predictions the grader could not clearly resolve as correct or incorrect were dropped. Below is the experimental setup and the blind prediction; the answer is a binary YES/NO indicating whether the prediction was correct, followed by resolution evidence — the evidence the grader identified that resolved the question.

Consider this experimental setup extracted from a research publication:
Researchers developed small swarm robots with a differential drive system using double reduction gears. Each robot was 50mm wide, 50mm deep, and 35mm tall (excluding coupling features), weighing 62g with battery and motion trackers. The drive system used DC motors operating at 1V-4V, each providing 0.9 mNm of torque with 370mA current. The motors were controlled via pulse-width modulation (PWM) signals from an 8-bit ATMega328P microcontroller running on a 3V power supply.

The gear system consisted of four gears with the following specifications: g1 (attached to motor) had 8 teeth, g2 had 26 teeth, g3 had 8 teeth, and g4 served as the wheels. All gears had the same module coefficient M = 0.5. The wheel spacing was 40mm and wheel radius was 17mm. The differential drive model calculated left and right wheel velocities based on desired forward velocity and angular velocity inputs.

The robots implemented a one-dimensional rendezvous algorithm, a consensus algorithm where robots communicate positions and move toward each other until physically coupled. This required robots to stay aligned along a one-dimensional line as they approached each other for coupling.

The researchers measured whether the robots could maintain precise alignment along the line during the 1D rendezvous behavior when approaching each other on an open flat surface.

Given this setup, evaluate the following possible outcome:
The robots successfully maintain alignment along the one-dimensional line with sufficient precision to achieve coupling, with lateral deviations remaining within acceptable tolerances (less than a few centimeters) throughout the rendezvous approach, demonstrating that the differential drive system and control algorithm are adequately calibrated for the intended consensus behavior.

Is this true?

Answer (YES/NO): NO